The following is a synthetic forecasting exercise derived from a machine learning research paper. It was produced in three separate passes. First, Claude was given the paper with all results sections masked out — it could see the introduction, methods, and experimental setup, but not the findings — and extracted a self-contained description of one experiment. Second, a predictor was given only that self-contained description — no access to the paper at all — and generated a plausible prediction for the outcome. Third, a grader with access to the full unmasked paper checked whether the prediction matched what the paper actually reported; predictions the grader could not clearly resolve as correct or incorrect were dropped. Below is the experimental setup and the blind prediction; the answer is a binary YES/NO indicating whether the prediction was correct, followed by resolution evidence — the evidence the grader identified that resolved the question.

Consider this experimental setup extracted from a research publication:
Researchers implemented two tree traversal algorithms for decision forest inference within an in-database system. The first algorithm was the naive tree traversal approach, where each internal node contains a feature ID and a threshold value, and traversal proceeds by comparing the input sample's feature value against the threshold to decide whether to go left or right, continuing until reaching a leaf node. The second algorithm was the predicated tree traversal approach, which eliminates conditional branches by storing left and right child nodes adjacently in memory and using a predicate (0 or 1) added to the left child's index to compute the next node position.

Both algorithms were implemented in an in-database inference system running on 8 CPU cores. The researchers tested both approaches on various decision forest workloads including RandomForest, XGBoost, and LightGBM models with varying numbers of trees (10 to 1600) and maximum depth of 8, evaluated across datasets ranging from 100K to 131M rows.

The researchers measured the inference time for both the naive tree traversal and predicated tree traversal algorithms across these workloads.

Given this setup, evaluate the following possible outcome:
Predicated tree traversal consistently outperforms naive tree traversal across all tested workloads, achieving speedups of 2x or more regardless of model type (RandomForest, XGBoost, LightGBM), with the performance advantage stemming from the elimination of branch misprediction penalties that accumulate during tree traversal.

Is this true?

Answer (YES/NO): NO